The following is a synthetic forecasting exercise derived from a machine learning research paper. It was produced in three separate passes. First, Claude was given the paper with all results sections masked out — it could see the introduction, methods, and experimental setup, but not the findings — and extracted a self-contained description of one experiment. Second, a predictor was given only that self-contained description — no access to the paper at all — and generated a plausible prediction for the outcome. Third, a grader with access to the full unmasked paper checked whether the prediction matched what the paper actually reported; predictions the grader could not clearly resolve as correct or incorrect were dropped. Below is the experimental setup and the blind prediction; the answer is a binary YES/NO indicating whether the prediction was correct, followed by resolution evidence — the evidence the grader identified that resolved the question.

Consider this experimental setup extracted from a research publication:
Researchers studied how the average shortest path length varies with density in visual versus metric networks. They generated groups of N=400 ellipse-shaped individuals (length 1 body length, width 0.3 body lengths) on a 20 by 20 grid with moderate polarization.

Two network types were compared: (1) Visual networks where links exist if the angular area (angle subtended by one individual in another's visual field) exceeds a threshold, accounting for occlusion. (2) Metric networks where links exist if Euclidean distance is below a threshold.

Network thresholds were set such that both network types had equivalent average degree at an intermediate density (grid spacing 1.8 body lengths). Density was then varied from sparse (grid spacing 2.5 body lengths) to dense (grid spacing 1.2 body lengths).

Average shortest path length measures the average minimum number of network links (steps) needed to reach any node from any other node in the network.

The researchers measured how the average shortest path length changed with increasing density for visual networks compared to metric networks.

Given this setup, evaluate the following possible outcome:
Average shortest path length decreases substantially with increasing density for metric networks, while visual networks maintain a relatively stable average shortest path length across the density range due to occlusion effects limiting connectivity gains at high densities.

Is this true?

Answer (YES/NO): NO